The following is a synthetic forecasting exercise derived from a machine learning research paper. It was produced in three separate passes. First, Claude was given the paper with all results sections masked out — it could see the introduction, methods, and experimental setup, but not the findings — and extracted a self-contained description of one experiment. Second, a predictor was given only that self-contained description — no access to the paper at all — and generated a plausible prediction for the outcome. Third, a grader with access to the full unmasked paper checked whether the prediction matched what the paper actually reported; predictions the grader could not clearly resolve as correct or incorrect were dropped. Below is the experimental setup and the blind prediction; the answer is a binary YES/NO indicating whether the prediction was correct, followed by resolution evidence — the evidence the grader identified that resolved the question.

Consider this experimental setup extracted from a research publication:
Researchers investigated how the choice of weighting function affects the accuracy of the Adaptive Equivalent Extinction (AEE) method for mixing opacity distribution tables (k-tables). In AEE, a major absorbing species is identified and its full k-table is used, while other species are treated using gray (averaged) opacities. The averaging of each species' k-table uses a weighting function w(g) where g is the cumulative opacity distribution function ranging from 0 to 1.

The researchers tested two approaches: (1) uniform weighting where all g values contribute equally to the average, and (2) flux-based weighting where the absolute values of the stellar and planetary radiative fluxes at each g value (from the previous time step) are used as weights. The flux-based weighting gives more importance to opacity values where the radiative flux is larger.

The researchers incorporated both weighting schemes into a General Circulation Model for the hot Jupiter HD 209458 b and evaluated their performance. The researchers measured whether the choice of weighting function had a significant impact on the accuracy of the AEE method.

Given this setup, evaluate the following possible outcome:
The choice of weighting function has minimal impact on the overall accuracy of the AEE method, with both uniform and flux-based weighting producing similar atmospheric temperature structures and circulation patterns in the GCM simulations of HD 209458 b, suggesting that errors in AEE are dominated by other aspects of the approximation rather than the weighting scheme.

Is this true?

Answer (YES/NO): NO